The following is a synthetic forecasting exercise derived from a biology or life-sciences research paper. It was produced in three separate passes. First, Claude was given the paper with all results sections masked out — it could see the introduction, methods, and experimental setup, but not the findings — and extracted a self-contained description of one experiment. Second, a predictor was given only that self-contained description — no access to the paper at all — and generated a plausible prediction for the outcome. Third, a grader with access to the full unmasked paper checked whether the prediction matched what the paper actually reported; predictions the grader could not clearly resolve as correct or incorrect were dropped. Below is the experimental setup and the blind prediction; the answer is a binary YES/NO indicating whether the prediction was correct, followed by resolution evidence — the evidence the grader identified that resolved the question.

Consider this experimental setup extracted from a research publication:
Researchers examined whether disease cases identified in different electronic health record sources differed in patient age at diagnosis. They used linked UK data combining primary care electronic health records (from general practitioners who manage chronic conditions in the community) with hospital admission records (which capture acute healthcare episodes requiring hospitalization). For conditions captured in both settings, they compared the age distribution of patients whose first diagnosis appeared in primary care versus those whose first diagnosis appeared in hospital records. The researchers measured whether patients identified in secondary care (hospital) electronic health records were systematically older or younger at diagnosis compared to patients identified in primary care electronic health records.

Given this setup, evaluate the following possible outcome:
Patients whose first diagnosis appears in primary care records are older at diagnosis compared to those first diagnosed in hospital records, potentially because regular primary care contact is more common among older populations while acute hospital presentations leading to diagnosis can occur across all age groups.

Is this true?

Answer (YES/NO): NO